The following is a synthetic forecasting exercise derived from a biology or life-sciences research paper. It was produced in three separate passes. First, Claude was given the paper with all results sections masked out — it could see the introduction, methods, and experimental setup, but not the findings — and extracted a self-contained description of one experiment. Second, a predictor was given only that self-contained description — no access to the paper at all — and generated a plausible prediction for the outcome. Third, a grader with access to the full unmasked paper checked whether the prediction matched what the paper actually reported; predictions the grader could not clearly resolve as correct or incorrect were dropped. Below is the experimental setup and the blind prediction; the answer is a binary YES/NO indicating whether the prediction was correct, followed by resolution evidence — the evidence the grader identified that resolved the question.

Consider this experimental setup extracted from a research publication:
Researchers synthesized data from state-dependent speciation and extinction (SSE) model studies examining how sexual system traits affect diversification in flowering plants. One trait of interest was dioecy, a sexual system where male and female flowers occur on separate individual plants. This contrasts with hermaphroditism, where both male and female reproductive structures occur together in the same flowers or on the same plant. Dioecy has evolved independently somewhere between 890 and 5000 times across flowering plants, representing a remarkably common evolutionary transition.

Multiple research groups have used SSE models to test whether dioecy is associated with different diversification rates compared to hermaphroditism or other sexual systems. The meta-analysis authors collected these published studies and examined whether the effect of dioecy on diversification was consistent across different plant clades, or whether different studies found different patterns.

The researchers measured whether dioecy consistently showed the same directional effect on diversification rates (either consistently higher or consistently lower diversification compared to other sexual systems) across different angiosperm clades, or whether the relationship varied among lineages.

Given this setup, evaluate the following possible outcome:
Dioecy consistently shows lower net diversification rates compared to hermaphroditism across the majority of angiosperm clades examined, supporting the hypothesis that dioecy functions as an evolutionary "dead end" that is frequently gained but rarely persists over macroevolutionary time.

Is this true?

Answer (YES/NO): NO